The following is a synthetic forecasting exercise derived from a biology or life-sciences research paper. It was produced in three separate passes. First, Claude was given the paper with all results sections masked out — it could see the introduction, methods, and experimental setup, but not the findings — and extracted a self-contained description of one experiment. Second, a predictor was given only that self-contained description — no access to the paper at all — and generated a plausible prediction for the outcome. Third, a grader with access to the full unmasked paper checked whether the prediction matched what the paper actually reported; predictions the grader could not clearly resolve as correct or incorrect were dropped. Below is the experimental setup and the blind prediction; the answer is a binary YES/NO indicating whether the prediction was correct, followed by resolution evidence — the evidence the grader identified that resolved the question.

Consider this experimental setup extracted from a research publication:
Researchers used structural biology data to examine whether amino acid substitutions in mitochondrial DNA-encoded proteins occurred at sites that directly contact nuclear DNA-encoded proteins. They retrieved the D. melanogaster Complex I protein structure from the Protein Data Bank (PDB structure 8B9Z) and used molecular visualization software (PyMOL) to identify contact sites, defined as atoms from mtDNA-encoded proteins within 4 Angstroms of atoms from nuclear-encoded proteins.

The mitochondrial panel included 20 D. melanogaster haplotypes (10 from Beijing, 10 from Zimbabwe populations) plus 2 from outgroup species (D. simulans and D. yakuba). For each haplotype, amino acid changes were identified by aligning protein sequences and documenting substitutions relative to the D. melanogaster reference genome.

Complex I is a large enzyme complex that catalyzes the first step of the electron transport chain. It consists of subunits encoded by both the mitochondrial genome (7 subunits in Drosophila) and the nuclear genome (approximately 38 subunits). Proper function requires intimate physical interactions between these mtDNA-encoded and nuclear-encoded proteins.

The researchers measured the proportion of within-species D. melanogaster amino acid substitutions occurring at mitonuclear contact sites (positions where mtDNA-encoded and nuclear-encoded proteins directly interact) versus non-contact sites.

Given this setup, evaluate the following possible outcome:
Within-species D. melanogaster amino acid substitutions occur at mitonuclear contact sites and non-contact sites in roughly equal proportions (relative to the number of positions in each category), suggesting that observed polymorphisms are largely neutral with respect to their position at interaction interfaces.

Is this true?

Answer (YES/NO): NO